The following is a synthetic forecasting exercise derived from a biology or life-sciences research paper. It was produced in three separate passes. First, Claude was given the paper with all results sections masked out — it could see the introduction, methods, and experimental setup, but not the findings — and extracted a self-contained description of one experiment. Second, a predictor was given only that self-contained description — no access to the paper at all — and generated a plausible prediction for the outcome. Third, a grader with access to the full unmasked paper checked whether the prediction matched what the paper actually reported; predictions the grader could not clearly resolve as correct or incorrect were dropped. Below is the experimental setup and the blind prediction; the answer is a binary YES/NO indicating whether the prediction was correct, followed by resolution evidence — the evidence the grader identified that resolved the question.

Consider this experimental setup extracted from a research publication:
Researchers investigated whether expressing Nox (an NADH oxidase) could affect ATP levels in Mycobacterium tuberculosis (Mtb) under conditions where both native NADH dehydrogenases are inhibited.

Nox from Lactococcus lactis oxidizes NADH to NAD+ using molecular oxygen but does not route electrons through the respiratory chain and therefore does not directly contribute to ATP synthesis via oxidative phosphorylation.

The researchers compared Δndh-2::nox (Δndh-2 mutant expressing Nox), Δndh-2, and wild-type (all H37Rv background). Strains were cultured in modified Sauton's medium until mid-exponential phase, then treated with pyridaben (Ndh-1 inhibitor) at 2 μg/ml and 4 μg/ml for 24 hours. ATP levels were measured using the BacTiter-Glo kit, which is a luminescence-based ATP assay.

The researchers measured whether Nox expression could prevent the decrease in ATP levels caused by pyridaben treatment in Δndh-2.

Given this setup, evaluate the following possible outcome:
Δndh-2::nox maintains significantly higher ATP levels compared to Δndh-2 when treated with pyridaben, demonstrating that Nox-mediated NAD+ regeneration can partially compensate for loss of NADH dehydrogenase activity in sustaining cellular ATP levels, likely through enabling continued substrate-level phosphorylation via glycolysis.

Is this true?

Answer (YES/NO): YES